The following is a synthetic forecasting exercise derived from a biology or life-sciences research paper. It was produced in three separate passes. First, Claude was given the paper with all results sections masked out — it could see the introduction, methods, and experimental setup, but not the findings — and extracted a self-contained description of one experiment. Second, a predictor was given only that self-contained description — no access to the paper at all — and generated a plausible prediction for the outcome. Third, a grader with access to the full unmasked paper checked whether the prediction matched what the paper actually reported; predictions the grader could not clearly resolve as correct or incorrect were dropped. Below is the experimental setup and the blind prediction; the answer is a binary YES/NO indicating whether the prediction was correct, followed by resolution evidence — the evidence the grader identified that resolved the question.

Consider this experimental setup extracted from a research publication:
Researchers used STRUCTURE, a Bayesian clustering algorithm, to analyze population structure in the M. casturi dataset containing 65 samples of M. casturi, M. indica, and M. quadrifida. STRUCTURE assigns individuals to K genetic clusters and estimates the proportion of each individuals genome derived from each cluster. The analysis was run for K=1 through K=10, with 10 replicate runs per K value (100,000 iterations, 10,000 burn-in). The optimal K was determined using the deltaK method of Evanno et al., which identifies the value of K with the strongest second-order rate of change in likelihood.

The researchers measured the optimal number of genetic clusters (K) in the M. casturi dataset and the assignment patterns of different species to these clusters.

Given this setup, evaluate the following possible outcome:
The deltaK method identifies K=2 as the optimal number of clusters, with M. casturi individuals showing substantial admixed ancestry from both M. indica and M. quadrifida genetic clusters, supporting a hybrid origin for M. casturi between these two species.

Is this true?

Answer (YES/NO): NO